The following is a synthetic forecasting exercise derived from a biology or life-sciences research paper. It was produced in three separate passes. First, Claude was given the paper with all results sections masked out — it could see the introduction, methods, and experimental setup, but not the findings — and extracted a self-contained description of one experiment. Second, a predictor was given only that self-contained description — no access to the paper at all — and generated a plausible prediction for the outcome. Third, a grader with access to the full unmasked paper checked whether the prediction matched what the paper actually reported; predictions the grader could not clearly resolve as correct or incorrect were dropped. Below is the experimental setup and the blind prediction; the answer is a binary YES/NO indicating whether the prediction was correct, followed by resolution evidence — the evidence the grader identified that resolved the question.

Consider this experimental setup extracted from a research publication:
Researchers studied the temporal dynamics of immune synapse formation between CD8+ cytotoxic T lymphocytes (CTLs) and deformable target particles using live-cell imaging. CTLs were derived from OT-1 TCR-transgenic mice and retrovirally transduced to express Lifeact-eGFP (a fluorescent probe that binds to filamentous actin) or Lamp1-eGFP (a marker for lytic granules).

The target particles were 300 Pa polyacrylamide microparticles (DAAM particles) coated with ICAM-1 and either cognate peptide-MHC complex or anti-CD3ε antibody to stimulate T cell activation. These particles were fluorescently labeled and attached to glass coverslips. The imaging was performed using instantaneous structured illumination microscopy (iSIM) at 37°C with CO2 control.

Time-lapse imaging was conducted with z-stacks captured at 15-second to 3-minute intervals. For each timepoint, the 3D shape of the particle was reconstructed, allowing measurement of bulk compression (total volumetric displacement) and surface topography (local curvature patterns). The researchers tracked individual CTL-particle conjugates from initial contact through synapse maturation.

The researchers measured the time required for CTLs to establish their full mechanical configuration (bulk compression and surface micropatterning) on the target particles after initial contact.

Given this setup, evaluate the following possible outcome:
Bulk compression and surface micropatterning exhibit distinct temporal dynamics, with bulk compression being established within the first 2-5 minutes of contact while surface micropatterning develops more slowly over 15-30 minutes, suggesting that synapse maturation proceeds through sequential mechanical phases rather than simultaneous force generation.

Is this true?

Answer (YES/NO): NO